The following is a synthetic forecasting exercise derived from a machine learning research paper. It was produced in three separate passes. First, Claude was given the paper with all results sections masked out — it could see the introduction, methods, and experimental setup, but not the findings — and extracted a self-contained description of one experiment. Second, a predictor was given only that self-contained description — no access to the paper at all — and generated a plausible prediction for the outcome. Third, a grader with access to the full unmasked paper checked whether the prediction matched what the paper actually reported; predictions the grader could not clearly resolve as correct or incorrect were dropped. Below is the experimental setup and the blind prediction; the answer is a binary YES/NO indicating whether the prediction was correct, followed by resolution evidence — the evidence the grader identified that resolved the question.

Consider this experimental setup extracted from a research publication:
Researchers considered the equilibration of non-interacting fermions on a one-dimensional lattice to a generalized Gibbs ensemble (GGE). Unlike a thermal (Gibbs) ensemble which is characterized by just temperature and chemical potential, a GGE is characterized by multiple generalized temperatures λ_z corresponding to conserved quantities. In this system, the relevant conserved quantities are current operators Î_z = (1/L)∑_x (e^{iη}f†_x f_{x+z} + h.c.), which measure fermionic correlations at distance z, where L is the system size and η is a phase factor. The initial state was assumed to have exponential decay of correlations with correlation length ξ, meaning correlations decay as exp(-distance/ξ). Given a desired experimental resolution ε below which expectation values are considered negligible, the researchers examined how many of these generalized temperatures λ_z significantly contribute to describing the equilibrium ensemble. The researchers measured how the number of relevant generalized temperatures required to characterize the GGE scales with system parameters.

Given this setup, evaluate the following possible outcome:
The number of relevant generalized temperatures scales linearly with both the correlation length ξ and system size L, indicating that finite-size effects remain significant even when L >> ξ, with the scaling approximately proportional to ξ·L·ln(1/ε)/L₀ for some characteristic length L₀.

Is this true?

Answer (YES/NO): NO